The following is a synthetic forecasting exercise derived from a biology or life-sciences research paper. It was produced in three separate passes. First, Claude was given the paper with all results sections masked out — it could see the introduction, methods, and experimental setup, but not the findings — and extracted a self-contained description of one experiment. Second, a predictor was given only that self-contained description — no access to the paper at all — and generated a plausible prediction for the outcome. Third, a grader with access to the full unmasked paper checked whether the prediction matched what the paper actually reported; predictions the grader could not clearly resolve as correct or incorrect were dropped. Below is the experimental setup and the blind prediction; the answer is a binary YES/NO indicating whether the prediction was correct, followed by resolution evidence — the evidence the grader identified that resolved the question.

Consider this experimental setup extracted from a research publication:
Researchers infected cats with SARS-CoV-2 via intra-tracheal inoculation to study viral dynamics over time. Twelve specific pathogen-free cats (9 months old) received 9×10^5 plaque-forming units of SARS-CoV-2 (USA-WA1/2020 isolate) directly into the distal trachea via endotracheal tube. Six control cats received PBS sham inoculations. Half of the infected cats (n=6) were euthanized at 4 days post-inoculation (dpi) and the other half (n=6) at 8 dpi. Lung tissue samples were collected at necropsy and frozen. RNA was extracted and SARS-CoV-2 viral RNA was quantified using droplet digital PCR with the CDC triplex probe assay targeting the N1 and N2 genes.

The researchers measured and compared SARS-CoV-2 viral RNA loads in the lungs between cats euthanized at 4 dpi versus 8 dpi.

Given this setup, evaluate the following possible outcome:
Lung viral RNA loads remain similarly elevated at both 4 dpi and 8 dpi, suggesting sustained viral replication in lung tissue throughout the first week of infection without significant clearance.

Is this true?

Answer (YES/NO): NO